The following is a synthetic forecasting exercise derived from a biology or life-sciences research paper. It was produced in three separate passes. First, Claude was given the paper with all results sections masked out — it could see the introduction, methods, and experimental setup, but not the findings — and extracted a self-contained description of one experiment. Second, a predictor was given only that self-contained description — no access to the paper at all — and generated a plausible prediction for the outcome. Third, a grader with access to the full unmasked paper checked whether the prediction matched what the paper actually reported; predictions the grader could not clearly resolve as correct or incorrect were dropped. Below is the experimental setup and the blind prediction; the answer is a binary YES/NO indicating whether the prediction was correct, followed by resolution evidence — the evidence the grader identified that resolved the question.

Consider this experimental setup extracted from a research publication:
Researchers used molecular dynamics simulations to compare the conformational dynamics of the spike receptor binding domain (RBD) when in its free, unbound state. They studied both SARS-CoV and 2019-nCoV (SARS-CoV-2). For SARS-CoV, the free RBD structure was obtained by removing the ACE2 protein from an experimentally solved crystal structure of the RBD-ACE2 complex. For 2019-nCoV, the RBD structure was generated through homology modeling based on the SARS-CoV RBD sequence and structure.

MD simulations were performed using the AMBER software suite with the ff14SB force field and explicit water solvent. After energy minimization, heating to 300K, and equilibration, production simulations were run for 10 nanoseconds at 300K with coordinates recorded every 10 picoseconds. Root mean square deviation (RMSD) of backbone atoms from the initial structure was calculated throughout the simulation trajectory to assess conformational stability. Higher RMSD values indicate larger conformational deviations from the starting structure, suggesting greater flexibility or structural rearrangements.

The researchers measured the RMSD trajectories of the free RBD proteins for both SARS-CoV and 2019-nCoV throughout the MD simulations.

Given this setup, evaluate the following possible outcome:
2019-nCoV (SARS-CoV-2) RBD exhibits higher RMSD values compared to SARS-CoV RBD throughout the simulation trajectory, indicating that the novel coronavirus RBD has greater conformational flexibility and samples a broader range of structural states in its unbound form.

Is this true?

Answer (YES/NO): YES